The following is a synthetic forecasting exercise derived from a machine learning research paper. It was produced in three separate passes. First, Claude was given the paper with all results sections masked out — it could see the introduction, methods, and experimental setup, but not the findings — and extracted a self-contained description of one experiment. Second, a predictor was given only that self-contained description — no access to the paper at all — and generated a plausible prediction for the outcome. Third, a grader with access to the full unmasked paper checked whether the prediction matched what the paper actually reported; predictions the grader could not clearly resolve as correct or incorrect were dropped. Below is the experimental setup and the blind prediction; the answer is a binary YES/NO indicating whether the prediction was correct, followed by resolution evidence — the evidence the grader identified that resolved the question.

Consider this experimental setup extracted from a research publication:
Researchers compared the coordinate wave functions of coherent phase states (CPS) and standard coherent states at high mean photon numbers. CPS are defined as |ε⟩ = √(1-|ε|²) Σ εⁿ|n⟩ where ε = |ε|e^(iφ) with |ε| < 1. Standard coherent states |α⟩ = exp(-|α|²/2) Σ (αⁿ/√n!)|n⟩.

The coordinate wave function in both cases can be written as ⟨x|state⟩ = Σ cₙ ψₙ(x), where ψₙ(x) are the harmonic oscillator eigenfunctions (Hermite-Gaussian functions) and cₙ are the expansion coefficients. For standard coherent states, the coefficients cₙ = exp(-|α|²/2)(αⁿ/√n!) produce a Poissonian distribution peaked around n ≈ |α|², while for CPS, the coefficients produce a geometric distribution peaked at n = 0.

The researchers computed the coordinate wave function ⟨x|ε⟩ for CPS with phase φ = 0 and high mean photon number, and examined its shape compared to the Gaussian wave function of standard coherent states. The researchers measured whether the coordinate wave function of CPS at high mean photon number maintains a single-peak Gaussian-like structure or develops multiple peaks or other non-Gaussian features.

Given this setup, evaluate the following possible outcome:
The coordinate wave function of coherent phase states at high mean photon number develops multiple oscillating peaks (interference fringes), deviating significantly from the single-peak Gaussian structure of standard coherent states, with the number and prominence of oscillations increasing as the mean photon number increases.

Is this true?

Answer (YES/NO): NO